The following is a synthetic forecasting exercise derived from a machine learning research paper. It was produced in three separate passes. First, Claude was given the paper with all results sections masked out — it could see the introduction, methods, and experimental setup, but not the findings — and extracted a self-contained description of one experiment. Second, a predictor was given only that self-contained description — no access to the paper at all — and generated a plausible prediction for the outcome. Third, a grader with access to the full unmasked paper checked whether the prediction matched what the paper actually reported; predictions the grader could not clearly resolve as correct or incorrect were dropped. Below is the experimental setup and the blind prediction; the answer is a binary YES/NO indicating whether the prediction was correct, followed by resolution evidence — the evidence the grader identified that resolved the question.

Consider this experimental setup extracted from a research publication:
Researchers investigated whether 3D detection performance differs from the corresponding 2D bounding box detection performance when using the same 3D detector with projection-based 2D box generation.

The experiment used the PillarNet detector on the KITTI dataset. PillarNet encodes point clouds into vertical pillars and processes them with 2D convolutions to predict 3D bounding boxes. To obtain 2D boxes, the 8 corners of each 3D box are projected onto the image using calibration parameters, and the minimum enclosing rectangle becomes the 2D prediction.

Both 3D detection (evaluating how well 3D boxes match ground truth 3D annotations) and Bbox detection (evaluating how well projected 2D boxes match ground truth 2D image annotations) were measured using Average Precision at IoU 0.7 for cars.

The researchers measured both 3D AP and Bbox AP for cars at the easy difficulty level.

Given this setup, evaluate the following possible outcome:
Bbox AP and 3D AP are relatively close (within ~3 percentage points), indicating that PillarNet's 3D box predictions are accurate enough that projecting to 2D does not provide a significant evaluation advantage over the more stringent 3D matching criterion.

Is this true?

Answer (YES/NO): NO